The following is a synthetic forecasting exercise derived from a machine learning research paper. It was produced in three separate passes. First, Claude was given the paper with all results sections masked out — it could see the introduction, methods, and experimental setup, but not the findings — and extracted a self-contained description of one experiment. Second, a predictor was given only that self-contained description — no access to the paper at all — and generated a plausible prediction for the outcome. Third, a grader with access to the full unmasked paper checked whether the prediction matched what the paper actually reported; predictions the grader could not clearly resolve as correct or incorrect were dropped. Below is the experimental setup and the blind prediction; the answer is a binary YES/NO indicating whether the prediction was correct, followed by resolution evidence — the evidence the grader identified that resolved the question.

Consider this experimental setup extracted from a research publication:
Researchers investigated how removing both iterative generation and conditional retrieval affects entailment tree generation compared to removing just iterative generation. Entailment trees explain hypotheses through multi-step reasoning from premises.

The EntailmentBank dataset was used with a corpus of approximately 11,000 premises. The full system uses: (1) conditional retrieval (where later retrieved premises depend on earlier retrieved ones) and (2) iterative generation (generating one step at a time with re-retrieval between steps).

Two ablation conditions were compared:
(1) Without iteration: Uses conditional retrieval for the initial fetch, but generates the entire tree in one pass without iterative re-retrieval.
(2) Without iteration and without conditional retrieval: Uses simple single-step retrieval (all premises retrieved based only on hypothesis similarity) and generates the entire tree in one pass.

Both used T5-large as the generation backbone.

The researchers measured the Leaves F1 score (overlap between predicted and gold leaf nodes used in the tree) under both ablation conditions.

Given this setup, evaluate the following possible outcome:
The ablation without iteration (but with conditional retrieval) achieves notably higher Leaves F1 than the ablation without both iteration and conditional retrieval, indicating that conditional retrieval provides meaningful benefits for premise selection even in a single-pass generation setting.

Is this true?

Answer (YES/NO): YES